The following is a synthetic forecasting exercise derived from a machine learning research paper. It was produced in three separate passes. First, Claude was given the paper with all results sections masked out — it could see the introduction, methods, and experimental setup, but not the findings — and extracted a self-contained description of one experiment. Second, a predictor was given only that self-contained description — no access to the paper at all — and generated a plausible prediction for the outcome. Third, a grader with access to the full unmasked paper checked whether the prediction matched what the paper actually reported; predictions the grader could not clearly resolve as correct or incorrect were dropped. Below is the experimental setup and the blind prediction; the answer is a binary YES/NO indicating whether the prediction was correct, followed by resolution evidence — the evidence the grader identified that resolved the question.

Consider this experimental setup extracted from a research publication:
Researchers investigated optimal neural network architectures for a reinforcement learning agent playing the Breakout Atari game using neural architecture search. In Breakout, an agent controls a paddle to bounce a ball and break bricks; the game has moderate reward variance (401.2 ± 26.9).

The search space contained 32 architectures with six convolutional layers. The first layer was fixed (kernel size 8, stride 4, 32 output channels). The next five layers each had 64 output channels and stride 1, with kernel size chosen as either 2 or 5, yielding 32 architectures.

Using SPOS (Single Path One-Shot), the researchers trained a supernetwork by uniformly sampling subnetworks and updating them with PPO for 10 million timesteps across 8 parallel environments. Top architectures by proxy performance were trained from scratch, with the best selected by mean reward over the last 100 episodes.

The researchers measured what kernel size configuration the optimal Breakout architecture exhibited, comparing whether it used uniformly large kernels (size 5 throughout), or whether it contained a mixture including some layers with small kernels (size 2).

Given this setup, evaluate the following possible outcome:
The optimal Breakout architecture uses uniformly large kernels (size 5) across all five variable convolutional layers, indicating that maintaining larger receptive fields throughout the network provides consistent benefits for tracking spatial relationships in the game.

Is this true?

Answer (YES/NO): NO